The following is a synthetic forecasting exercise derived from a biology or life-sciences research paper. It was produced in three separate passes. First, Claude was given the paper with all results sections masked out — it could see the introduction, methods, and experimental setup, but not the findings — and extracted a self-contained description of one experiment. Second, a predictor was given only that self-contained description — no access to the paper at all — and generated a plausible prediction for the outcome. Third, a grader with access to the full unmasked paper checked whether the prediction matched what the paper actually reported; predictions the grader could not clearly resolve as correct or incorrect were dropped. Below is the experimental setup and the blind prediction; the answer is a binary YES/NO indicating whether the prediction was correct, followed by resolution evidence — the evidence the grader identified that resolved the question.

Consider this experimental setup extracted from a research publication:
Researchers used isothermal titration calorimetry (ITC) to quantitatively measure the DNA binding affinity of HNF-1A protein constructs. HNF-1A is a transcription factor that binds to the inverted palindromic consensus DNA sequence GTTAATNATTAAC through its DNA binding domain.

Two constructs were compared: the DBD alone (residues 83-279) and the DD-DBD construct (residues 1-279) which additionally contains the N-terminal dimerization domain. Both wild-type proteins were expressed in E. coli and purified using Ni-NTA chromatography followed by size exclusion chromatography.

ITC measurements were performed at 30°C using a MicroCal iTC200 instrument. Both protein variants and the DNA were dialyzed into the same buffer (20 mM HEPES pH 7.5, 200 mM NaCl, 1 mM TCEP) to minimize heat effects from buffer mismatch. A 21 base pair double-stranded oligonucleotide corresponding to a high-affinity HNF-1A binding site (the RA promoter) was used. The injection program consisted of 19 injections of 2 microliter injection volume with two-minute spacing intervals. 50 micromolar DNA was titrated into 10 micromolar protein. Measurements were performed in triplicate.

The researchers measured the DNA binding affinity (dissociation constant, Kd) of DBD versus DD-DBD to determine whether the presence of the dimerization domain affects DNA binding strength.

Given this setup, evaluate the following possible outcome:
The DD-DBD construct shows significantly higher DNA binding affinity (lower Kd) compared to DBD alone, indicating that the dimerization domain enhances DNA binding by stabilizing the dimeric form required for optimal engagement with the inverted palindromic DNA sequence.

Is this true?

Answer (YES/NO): NO